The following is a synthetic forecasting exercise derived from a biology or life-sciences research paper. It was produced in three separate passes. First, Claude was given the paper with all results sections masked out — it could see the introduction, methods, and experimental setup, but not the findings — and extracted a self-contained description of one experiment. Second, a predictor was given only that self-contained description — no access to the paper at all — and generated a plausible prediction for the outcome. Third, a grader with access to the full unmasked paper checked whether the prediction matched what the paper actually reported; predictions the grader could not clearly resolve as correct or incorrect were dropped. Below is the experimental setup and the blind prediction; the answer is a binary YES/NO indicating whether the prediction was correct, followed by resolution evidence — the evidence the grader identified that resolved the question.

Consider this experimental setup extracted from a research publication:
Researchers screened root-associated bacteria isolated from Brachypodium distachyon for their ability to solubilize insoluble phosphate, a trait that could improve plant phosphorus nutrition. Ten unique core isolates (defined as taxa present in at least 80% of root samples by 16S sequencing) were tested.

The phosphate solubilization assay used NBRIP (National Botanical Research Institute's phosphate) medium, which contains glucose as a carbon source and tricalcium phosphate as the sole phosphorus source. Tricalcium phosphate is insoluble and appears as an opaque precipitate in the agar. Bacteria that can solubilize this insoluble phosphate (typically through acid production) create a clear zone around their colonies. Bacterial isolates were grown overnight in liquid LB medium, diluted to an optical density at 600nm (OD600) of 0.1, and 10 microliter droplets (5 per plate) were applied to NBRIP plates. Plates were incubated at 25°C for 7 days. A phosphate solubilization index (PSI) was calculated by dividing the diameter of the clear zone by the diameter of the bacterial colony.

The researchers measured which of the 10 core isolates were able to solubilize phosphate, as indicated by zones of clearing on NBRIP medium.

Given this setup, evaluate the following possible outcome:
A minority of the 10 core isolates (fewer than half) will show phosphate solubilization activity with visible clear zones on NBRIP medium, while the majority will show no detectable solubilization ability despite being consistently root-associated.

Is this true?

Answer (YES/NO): YES